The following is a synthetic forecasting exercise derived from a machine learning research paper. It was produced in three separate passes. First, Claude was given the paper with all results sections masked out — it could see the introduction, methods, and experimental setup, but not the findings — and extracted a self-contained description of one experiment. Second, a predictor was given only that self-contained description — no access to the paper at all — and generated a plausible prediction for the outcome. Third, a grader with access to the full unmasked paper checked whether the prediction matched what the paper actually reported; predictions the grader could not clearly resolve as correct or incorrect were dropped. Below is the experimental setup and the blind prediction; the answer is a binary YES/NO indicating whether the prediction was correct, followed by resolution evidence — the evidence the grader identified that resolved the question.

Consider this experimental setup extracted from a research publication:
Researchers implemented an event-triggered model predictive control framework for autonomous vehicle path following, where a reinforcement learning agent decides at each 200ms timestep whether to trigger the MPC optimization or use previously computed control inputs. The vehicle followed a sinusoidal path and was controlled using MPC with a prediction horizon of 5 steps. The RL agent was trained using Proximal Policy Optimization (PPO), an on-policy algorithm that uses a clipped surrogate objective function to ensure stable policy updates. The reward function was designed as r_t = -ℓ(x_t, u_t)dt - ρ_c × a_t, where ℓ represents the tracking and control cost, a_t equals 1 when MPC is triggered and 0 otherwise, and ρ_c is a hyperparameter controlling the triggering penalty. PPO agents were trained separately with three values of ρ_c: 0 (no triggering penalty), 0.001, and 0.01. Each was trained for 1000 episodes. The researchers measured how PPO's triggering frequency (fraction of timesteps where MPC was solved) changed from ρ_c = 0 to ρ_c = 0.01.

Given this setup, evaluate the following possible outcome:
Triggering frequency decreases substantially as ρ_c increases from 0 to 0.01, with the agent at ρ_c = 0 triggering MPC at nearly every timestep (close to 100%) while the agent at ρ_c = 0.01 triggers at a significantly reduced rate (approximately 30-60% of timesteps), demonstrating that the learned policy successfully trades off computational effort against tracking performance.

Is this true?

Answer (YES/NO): YES